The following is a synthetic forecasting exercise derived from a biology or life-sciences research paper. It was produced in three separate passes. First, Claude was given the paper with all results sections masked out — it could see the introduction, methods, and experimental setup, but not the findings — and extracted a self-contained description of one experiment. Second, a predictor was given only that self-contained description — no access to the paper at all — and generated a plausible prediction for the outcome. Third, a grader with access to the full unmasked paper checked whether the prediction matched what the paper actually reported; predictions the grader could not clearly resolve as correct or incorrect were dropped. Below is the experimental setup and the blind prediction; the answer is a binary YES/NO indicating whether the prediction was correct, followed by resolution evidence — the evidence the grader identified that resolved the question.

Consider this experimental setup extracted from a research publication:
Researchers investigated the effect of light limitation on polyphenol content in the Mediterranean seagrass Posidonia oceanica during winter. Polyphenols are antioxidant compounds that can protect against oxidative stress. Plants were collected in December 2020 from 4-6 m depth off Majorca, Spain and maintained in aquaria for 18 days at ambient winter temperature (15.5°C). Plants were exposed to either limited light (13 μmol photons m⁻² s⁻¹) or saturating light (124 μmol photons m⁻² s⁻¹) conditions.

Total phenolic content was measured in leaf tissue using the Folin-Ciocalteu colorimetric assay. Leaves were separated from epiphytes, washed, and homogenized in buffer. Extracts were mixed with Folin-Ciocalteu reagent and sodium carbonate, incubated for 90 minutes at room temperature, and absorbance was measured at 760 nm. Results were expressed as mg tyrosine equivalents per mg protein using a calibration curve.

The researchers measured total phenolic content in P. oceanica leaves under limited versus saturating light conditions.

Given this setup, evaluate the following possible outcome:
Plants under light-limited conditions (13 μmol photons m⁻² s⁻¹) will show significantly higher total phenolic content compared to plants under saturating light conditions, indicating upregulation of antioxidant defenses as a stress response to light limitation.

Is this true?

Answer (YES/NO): NO